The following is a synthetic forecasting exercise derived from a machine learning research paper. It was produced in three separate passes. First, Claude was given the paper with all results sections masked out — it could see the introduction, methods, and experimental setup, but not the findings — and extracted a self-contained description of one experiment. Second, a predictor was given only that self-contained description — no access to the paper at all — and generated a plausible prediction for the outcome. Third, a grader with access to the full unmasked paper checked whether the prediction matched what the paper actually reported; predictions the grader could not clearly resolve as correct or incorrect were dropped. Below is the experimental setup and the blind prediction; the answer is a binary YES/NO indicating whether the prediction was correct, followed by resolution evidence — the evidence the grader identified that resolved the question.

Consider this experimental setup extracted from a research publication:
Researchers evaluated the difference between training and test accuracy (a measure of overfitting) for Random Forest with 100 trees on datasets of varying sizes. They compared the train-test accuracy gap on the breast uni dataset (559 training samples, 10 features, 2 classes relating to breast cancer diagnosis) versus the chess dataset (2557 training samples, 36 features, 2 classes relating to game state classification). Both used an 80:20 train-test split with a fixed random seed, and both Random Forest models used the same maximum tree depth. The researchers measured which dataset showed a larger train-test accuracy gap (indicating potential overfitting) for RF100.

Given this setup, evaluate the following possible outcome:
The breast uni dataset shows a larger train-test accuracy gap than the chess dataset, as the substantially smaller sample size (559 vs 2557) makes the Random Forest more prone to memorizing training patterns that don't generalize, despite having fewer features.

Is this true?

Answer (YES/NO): YES